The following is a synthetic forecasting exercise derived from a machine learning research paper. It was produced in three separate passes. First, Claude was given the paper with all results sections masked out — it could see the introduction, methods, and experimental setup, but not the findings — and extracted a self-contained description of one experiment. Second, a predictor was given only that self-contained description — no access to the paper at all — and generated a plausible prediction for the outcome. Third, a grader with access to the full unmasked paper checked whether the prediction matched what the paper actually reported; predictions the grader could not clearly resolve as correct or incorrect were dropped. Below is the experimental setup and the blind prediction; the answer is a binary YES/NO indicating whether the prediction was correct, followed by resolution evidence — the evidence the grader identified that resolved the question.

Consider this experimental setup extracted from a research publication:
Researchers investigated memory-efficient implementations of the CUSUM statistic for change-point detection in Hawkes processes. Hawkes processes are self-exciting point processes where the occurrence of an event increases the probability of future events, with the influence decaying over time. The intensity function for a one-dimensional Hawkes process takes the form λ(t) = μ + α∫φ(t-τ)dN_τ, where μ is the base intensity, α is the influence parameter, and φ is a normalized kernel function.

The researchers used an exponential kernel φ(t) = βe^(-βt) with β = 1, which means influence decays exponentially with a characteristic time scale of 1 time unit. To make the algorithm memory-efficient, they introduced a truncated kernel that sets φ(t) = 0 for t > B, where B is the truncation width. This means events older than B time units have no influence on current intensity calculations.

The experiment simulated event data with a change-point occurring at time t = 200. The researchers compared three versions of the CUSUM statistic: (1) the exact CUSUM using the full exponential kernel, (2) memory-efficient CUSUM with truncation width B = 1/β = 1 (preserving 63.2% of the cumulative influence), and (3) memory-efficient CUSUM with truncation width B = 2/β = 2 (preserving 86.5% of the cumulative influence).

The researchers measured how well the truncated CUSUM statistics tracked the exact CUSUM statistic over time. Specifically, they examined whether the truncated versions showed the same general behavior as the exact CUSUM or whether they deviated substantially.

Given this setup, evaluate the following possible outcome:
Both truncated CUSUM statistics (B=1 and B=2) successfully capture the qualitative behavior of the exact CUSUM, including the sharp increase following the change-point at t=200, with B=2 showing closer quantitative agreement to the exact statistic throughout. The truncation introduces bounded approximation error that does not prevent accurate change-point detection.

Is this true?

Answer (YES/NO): NO